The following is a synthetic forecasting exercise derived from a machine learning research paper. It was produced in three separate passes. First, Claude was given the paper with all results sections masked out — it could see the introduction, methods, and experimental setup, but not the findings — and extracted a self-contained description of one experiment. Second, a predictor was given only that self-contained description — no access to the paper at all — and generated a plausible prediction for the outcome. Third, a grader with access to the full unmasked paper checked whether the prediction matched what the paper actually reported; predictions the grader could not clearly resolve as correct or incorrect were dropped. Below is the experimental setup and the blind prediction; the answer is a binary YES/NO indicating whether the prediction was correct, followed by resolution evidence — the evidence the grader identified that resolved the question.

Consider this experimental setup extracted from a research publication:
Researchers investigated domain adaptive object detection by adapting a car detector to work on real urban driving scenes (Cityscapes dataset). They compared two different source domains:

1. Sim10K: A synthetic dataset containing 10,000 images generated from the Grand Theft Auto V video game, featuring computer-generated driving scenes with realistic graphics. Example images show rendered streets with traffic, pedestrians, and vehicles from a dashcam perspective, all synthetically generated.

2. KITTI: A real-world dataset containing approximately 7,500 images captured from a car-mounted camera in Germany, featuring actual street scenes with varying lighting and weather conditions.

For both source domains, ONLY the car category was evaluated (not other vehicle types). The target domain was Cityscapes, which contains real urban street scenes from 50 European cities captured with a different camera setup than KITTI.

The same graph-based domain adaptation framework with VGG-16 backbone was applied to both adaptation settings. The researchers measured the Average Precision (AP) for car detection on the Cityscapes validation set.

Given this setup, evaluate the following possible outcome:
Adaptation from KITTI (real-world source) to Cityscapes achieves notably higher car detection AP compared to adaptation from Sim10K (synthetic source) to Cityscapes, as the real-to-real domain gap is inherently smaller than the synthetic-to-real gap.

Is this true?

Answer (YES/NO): NO